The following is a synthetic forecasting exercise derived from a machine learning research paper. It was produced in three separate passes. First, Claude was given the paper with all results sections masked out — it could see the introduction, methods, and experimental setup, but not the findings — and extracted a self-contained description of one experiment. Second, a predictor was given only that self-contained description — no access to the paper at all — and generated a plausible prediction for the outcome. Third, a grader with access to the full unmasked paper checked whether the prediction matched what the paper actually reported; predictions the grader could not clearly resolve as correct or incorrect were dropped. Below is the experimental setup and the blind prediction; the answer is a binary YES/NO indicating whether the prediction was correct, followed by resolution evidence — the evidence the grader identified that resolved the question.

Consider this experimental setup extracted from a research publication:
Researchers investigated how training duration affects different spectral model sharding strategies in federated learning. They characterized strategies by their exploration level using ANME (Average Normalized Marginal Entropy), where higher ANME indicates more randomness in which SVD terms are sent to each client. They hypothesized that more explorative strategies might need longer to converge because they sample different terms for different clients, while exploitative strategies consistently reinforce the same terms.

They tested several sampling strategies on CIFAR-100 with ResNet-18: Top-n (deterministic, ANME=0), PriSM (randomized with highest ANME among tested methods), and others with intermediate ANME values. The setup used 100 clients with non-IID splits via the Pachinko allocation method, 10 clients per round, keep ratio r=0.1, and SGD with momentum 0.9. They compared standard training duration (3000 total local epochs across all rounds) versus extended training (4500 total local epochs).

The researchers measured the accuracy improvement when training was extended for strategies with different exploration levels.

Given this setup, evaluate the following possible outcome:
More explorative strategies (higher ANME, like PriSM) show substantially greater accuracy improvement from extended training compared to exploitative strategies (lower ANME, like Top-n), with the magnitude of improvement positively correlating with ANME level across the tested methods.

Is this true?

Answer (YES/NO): YES